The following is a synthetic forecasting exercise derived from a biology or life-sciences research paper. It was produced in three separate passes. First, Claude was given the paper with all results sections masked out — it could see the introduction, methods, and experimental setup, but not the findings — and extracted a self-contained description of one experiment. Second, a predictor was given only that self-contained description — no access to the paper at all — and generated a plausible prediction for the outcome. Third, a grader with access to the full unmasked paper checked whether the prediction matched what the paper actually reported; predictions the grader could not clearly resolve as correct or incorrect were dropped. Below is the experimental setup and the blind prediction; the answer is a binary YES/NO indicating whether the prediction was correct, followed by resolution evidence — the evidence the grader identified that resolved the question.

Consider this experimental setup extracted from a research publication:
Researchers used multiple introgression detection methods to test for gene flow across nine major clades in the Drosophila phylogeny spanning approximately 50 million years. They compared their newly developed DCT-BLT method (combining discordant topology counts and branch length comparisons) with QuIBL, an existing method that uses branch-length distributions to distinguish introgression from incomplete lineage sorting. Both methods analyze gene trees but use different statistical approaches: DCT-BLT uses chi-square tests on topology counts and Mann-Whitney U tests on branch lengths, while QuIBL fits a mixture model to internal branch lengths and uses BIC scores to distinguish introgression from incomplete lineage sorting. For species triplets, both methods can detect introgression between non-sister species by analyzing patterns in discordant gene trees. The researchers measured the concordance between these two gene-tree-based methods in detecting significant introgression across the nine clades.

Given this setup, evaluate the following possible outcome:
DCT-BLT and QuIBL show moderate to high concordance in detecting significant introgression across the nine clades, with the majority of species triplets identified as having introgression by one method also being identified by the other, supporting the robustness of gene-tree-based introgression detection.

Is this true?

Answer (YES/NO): NO